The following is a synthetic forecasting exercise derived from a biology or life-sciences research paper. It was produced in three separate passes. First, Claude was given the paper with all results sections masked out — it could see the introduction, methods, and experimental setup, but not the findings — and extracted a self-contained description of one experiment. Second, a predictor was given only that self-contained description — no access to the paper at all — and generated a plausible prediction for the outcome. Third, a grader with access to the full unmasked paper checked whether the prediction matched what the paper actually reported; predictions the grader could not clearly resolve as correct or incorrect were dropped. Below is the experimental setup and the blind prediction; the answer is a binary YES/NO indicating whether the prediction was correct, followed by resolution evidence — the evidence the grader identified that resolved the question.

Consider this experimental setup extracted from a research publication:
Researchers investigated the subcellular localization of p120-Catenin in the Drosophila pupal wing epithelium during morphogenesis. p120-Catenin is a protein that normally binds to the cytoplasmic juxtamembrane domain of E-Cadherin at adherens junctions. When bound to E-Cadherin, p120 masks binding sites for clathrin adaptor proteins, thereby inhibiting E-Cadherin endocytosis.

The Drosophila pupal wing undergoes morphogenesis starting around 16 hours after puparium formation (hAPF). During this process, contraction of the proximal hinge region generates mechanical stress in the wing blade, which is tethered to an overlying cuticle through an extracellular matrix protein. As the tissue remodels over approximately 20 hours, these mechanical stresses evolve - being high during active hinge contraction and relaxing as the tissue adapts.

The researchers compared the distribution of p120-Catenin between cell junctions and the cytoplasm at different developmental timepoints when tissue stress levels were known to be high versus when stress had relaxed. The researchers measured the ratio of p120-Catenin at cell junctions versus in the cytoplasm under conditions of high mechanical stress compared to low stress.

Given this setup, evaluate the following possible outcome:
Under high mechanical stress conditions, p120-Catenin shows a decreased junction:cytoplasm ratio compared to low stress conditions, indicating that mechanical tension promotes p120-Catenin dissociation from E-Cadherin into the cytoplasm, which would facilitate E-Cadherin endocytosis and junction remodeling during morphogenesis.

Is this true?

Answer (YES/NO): YES